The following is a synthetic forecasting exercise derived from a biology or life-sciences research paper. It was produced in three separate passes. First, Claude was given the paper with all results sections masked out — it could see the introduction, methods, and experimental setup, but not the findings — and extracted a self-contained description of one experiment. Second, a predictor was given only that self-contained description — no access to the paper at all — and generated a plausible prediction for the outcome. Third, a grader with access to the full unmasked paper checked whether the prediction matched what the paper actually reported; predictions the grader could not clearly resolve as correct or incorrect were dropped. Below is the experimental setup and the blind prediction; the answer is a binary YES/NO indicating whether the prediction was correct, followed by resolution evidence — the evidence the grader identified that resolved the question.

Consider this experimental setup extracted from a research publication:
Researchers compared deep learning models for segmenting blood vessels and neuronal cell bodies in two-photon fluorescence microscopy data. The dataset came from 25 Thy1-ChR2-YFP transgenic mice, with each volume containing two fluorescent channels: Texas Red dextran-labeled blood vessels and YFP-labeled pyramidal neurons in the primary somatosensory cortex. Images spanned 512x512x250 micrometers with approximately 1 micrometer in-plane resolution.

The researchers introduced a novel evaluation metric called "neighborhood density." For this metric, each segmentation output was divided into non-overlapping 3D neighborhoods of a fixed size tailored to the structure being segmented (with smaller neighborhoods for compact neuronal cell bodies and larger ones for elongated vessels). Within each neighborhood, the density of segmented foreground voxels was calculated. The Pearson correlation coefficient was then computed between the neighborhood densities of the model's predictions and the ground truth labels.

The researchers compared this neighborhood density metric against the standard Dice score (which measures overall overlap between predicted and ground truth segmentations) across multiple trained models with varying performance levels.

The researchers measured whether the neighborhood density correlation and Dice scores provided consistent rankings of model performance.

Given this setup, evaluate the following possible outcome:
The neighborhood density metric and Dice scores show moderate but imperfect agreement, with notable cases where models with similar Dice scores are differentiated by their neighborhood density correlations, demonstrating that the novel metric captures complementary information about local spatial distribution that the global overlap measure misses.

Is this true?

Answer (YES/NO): NO